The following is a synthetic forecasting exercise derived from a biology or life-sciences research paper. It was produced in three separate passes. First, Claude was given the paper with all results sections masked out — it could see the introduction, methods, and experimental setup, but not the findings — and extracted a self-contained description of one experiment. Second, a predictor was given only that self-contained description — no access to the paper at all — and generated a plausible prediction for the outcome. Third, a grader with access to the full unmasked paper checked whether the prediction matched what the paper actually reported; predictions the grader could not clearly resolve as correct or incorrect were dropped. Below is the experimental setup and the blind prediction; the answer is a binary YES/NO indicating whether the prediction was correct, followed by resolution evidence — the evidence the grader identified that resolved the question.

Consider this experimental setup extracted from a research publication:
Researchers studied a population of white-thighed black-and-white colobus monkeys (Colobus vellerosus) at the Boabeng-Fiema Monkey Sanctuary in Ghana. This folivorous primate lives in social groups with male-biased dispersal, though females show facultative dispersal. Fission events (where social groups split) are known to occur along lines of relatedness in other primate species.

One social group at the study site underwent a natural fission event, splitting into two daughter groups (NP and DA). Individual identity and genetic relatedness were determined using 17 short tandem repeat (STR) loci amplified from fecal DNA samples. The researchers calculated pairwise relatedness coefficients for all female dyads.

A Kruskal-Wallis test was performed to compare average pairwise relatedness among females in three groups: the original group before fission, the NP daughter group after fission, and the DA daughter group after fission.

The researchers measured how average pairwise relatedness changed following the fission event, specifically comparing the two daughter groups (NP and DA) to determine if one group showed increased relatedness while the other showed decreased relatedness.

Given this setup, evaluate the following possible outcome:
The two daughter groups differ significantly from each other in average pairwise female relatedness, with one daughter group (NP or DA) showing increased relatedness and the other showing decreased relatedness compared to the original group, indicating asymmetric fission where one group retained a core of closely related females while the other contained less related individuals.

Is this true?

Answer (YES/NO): NO